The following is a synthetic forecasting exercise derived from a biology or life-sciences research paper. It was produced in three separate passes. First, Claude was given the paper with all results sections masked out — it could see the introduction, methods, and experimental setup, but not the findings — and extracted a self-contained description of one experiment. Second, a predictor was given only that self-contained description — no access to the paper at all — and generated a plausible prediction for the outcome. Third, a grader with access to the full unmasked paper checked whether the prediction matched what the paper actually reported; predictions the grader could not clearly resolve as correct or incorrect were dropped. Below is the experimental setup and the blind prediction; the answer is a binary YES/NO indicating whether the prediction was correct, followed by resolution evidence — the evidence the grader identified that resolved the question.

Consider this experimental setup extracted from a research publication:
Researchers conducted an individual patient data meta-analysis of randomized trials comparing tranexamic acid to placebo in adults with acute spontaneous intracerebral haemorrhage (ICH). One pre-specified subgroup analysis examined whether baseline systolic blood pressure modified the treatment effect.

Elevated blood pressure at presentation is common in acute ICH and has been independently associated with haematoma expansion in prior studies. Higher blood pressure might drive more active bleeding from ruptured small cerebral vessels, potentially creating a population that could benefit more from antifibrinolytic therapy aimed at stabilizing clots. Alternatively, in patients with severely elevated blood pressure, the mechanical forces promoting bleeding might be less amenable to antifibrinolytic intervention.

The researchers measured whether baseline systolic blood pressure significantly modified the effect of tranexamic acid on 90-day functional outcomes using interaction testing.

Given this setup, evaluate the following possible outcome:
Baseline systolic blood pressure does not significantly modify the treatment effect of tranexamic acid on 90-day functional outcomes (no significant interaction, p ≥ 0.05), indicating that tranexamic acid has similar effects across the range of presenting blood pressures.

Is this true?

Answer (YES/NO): YES